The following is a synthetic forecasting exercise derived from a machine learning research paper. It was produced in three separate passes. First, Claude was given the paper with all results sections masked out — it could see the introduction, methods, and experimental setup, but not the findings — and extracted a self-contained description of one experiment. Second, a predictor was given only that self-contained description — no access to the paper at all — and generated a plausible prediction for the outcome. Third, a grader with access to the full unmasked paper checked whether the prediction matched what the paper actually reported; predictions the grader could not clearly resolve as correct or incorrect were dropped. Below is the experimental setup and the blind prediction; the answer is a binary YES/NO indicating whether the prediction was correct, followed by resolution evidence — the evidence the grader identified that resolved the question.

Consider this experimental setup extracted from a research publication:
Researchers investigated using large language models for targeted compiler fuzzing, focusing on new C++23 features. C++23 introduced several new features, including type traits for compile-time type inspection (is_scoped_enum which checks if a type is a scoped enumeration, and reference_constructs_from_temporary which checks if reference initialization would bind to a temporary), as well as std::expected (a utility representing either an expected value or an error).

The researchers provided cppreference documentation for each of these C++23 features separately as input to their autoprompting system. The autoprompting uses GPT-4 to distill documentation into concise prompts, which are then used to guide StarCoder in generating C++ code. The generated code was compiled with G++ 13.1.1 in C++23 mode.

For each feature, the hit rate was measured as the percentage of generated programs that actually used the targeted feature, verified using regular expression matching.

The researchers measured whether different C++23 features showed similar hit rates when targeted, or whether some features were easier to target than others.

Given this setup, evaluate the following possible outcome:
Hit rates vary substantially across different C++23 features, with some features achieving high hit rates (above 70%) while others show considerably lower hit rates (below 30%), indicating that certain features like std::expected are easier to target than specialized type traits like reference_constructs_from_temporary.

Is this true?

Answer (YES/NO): NO